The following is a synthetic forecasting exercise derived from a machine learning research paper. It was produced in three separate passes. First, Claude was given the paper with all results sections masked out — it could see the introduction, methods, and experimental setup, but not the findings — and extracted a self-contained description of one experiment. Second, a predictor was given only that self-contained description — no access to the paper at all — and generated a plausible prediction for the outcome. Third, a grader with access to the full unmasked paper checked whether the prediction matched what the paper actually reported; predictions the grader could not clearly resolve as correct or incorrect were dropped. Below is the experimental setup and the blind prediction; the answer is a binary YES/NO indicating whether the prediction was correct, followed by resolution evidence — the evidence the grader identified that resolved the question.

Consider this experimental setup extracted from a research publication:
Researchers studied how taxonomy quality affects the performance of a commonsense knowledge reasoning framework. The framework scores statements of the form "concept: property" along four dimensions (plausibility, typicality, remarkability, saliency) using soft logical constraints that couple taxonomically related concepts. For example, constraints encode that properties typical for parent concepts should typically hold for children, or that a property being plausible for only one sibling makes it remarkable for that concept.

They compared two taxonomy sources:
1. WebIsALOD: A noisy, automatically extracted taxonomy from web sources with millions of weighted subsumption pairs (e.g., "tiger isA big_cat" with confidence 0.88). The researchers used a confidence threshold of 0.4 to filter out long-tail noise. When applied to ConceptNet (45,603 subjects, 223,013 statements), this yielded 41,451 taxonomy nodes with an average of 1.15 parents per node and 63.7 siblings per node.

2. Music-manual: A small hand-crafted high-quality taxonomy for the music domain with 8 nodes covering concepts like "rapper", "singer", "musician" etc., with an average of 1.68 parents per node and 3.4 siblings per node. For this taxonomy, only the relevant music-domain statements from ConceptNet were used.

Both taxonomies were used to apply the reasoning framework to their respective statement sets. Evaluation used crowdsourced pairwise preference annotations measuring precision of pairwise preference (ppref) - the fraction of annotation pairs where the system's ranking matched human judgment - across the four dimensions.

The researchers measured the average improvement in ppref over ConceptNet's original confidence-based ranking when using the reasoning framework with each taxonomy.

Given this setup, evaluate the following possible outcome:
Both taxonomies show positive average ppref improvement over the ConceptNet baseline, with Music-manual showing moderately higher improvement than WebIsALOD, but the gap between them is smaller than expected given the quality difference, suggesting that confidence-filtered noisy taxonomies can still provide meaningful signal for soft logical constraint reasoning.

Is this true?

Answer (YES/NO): YES